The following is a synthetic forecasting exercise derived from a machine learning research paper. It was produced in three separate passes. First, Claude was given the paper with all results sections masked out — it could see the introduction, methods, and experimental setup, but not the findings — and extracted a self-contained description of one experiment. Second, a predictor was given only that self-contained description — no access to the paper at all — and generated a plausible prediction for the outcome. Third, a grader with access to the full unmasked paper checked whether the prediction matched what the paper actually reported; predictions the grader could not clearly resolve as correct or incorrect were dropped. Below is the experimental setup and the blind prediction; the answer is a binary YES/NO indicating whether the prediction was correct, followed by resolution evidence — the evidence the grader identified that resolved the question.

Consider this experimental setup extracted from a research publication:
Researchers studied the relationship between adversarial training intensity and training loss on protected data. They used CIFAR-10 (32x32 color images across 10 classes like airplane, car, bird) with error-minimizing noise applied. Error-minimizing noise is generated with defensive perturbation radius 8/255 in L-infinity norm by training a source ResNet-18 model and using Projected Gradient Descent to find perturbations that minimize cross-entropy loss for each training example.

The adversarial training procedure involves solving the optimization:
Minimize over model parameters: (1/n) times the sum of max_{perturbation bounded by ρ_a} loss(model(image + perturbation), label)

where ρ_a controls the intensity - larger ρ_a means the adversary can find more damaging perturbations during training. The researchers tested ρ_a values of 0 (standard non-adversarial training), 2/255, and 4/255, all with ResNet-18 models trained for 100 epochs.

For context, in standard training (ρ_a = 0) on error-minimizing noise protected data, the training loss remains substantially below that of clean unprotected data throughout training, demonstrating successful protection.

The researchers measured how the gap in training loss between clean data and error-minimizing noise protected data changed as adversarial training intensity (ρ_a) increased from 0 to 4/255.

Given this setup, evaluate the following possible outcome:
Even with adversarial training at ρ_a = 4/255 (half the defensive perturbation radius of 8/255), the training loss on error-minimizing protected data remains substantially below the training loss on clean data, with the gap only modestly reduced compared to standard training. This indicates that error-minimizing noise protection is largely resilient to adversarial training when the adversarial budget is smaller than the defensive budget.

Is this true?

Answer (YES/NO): NO